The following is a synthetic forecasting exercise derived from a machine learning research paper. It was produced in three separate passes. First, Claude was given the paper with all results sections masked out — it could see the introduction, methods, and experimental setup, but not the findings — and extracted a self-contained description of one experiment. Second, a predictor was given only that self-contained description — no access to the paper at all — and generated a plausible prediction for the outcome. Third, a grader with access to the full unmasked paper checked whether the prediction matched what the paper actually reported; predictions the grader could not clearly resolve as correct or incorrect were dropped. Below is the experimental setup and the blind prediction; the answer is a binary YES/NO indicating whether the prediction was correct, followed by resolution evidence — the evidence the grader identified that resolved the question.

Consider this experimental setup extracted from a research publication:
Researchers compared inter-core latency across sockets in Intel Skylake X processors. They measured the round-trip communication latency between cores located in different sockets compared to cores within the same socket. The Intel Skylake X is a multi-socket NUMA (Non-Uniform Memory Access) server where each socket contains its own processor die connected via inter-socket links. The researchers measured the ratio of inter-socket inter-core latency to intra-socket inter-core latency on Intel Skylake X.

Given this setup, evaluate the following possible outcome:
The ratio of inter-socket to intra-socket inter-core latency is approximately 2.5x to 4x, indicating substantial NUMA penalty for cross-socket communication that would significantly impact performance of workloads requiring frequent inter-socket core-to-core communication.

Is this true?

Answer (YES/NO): YES